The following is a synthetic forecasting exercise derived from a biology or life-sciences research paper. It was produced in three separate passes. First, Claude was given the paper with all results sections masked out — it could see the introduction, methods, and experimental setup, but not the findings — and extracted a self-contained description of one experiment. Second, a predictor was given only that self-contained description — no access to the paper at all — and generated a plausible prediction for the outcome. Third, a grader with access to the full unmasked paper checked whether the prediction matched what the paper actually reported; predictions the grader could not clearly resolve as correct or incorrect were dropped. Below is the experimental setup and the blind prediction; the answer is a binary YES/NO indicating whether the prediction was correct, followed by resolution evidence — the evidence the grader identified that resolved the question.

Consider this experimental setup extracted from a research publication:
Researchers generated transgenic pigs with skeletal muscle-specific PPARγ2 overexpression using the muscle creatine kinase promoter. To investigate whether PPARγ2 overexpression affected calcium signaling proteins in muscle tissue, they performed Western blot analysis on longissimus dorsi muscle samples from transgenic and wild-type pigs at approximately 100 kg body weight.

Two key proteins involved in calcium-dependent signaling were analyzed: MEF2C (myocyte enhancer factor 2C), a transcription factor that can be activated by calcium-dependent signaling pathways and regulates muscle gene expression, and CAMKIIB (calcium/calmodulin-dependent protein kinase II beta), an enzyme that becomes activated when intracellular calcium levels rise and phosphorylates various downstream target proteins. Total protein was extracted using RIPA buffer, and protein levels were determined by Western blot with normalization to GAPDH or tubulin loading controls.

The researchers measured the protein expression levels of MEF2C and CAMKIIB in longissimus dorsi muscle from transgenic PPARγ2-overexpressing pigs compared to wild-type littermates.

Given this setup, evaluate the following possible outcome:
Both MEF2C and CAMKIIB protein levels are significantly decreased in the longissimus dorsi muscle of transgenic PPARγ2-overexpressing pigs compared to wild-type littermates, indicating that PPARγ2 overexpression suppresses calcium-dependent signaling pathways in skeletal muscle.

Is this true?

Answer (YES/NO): NO